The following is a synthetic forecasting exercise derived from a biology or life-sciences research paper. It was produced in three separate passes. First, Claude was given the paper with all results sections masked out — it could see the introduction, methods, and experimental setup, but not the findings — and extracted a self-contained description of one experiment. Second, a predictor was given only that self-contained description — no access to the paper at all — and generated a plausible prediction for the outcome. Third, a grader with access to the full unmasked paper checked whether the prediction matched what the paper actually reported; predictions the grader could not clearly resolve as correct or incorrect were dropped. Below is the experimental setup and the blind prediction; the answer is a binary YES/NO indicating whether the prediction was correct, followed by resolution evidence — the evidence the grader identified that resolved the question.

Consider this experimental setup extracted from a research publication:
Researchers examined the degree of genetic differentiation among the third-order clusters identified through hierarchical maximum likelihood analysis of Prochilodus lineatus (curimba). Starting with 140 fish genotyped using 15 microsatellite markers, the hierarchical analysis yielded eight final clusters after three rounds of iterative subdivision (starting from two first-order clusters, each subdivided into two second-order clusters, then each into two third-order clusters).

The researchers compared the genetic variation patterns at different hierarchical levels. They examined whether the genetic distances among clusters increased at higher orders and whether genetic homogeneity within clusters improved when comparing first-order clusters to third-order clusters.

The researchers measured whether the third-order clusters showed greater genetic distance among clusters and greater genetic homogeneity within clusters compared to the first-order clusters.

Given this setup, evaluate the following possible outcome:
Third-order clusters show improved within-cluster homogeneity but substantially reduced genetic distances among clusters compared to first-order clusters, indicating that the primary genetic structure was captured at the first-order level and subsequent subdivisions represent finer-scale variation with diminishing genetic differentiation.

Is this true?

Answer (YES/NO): NO